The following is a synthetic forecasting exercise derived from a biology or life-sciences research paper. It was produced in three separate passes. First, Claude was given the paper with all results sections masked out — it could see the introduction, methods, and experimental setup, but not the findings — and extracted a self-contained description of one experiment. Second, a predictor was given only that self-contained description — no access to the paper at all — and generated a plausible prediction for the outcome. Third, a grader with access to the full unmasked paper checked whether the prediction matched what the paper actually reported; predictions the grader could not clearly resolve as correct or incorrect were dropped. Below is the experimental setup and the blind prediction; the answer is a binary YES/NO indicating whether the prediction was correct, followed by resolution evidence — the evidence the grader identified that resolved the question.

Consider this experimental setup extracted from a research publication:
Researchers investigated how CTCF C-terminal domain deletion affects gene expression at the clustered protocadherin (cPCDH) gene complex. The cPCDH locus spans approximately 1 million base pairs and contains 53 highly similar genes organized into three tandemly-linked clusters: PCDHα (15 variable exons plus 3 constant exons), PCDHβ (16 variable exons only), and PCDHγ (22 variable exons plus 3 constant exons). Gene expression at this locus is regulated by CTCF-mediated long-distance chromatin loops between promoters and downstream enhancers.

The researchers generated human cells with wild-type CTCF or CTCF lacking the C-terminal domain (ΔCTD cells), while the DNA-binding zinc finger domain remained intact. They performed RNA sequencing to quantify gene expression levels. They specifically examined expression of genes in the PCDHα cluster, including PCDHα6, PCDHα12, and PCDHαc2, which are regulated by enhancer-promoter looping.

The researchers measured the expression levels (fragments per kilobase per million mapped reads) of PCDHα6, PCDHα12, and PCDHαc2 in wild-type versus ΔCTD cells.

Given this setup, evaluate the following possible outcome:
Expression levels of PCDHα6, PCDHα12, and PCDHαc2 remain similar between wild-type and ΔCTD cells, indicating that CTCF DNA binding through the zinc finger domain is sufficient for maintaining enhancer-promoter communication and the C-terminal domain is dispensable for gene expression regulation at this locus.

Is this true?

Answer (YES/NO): NO